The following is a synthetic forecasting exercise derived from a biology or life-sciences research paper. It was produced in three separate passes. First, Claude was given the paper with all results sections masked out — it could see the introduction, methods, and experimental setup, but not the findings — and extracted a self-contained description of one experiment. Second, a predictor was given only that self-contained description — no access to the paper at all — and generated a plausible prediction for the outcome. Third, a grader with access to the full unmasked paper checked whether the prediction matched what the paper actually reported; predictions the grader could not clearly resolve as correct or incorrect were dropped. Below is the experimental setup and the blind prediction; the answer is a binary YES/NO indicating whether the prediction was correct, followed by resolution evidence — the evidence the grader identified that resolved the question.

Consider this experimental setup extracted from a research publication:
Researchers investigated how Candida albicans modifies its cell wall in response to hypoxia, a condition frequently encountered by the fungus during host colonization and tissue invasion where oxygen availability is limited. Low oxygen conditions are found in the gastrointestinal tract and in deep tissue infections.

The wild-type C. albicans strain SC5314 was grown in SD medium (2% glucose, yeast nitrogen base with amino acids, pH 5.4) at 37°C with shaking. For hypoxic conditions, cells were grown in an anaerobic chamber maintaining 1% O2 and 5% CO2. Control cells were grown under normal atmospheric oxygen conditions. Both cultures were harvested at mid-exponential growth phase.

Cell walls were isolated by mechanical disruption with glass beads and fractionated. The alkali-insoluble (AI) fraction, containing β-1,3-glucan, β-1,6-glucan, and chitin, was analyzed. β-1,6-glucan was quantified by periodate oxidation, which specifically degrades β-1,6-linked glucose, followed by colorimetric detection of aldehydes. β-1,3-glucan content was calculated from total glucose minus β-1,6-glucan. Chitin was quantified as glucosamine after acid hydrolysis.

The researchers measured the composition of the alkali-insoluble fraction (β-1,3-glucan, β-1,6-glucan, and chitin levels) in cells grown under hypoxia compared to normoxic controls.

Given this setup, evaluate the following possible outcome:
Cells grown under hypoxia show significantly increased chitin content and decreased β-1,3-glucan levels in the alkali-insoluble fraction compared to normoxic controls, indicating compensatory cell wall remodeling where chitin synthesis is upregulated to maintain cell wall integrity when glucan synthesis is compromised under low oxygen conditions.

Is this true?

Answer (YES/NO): NO